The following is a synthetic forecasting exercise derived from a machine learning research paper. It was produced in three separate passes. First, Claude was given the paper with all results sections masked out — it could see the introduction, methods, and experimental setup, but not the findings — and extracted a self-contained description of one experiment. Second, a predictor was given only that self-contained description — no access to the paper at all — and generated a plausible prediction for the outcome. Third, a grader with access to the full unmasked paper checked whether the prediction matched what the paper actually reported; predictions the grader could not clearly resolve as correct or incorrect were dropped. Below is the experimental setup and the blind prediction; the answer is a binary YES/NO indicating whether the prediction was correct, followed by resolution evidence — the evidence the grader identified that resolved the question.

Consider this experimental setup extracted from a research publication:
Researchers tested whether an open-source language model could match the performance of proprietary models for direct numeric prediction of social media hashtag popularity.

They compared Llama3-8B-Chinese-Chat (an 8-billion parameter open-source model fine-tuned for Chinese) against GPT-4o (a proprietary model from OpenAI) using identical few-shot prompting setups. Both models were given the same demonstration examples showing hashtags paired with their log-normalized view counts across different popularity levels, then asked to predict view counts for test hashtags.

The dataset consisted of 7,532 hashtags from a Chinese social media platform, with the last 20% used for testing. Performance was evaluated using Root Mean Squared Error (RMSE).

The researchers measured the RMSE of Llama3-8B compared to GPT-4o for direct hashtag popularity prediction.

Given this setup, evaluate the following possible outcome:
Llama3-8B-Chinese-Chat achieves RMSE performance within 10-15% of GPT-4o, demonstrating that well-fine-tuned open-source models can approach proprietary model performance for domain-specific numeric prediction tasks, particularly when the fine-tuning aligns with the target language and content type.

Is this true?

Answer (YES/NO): YES